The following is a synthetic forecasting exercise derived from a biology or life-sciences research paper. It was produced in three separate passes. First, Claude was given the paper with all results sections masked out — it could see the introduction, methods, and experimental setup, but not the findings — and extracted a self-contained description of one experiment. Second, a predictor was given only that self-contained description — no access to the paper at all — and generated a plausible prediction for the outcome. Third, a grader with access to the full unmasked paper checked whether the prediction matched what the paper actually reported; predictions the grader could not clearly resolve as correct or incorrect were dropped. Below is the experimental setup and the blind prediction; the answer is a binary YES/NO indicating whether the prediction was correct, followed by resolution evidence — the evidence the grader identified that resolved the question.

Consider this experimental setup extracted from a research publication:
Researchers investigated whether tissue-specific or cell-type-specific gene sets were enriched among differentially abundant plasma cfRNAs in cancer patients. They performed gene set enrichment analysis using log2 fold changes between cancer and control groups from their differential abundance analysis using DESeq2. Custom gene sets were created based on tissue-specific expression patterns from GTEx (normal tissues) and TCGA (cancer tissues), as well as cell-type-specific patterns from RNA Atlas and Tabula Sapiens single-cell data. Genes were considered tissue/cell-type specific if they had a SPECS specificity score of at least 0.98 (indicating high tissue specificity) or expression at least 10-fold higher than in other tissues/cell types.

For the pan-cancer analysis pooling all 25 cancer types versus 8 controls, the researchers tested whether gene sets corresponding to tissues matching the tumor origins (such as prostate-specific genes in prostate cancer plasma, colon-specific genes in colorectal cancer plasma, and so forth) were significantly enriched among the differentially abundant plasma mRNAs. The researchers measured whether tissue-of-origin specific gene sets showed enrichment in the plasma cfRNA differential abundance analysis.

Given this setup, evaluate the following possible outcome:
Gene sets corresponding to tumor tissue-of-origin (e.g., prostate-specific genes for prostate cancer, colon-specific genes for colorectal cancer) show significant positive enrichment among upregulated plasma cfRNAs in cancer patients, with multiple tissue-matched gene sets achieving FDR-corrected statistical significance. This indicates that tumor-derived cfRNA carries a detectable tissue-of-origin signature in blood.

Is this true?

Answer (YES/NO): NO